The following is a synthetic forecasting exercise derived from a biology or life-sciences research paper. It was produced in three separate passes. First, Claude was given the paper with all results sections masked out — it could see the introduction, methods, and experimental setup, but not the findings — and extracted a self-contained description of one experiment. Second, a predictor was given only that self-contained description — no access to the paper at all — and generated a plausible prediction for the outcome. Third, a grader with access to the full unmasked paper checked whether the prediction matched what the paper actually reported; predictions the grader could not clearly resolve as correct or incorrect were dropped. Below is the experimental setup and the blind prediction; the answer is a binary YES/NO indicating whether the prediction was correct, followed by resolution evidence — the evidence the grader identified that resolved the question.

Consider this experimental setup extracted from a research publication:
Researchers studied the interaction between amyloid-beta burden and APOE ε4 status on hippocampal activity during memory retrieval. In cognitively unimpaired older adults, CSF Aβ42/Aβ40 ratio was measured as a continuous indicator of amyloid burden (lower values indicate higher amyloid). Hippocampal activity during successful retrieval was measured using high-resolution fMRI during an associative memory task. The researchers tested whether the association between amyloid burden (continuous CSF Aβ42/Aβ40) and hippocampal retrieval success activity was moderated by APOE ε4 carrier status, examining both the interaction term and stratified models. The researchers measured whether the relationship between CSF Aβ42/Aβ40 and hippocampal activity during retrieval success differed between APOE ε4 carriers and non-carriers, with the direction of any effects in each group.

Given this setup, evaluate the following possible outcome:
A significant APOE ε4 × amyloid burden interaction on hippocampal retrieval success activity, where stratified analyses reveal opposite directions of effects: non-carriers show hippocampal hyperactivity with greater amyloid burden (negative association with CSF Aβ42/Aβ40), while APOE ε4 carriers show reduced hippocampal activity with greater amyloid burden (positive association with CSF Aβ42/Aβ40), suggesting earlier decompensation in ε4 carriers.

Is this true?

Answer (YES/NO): NO